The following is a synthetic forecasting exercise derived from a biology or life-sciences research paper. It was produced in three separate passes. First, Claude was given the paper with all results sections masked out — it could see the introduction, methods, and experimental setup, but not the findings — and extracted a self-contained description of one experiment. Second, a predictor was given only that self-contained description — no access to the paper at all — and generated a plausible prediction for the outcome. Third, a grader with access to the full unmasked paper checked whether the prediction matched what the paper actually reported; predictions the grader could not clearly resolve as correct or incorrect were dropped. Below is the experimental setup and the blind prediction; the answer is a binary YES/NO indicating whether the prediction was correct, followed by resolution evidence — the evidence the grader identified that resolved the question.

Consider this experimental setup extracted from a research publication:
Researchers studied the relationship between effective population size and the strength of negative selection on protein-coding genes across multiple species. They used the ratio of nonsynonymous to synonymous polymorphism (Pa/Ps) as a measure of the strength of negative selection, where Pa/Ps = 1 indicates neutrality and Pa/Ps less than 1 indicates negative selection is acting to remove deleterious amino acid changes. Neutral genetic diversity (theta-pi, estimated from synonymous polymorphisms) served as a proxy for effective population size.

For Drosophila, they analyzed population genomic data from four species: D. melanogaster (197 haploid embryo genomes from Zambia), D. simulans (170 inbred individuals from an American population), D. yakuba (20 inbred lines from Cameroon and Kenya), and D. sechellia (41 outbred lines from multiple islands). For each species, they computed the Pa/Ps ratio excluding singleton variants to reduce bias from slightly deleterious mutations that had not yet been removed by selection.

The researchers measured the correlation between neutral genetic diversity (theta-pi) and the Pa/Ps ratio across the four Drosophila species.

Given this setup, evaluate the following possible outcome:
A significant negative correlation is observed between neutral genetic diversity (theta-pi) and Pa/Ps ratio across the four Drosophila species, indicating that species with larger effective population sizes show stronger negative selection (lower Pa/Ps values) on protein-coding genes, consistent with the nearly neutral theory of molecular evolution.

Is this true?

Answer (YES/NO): YES